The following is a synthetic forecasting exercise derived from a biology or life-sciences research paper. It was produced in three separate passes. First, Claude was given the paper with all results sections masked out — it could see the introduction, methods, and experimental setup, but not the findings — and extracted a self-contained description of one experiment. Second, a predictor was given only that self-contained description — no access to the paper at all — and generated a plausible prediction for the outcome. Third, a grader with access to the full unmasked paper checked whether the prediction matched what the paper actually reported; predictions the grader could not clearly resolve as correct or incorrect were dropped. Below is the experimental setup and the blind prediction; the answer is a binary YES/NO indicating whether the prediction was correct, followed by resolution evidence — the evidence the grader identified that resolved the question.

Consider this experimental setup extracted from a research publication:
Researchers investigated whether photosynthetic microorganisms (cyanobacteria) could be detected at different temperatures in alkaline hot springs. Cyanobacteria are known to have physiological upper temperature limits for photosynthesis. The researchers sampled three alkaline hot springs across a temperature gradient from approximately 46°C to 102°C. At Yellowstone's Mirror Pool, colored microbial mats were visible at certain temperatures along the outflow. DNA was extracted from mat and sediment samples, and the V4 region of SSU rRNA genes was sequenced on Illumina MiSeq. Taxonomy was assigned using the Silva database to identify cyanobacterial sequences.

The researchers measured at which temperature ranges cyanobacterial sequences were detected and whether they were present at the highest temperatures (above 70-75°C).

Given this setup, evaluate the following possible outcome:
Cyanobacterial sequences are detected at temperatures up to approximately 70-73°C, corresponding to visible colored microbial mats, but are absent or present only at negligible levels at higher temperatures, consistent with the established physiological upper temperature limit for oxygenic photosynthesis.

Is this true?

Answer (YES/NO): YES